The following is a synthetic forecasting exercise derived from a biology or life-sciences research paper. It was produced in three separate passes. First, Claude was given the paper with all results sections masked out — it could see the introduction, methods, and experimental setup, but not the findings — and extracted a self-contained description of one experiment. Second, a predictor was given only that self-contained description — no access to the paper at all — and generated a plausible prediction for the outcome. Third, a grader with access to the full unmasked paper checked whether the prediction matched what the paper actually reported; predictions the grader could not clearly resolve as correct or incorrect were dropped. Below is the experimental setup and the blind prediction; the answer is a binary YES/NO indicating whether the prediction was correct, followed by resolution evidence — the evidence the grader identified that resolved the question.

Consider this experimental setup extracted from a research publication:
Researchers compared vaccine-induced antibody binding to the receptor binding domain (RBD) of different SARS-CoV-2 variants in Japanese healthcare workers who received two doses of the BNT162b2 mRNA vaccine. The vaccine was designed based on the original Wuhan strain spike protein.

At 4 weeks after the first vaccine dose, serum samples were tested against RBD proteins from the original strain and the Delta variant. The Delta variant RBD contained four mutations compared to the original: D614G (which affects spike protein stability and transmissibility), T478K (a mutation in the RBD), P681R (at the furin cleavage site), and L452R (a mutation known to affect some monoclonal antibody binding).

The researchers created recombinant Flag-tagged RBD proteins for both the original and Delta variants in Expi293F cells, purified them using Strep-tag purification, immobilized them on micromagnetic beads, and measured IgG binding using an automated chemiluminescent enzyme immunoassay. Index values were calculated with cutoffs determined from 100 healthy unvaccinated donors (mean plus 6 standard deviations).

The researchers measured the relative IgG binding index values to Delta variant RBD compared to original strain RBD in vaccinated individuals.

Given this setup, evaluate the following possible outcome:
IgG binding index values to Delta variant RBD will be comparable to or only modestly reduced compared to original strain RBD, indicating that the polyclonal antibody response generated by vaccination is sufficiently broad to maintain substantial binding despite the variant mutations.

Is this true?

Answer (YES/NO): NO